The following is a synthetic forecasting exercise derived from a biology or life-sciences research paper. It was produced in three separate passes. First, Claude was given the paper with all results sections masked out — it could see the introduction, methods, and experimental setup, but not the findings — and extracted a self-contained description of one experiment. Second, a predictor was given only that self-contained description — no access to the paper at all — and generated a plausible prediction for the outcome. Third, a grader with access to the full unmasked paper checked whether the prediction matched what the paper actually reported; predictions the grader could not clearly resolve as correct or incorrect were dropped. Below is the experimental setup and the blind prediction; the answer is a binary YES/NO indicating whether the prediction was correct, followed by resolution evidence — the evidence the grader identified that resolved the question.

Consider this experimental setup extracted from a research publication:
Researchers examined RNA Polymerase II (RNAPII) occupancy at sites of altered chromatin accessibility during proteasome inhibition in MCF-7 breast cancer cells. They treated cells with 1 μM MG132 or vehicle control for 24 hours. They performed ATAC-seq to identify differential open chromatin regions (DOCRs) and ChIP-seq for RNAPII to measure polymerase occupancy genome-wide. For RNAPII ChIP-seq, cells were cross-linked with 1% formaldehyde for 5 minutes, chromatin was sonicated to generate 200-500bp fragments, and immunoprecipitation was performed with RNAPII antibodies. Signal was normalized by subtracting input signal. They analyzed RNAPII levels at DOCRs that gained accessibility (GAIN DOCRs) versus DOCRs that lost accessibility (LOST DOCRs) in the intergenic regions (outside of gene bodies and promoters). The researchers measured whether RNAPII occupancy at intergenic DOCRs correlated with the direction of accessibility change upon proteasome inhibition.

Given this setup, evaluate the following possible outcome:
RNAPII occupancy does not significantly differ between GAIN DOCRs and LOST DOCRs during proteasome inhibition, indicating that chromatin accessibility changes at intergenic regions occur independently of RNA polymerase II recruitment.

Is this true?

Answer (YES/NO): NO